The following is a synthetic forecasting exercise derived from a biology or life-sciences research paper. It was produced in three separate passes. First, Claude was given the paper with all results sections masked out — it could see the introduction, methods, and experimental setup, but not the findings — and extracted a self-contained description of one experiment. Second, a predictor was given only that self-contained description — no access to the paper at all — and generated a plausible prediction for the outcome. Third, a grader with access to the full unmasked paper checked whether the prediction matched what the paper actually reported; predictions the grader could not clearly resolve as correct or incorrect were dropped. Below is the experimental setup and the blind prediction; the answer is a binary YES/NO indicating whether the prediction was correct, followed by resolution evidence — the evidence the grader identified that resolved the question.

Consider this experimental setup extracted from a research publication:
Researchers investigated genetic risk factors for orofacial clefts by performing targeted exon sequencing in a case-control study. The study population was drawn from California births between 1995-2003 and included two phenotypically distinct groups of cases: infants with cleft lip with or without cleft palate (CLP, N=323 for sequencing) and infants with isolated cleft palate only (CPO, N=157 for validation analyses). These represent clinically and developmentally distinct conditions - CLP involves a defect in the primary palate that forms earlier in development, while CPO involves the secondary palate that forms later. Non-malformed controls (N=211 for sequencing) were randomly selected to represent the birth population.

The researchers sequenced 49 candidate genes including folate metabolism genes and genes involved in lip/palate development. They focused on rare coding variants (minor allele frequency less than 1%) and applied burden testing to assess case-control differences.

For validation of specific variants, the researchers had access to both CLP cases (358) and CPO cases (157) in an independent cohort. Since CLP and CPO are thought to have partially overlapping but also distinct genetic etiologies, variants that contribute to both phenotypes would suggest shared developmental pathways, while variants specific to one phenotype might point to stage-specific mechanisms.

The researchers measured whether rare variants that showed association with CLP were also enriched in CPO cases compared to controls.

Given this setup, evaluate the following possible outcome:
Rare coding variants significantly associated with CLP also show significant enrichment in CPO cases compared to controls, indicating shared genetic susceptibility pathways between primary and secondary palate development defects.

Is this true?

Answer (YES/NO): NO